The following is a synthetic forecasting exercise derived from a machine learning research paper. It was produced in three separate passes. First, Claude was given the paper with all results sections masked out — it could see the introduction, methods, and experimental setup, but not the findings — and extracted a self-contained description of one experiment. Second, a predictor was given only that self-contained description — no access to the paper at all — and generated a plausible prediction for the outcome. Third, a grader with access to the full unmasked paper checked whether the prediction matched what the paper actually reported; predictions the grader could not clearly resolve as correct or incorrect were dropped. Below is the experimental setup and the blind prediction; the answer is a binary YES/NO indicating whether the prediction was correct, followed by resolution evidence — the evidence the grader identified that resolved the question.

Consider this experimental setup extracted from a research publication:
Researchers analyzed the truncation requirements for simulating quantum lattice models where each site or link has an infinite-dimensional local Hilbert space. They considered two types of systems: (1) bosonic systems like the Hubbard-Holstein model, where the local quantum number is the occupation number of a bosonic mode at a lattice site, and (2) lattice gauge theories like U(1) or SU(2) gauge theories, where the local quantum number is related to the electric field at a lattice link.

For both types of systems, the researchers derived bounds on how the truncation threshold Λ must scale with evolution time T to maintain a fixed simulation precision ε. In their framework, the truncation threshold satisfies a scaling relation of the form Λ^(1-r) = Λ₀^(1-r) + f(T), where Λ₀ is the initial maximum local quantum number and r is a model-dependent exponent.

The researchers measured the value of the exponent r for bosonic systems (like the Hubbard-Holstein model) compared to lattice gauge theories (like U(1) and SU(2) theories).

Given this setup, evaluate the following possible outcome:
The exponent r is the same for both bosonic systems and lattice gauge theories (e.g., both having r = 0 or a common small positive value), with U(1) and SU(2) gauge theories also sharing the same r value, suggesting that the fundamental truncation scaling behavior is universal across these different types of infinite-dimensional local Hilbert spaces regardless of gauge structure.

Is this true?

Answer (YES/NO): NO